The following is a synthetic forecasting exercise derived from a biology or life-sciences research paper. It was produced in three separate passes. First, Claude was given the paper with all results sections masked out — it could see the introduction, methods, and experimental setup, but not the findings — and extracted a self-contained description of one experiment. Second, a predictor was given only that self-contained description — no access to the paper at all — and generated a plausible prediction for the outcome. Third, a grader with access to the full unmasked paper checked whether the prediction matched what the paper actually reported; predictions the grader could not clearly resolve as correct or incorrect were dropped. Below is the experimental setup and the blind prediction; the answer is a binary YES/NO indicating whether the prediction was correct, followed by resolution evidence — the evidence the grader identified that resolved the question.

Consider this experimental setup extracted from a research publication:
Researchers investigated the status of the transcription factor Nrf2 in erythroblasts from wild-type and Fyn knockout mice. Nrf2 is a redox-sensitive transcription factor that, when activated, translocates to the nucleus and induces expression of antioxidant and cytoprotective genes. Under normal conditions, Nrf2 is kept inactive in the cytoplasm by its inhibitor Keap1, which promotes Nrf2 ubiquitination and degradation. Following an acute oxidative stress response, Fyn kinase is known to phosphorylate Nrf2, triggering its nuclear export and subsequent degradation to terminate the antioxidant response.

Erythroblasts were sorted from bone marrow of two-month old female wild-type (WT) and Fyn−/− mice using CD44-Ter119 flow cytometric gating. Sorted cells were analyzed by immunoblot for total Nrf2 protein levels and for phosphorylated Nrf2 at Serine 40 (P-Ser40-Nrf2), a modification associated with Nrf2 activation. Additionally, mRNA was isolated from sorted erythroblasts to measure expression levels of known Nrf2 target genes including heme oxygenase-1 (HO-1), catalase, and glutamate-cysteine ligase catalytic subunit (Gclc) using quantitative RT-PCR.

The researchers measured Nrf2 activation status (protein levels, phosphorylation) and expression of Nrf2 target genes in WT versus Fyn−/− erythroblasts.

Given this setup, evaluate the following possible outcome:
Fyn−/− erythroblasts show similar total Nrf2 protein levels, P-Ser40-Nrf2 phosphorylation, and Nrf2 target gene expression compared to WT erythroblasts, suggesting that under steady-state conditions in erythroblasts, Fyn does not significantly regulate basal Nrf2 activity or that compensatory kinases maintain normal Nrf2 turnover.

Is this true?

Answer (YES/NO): NO